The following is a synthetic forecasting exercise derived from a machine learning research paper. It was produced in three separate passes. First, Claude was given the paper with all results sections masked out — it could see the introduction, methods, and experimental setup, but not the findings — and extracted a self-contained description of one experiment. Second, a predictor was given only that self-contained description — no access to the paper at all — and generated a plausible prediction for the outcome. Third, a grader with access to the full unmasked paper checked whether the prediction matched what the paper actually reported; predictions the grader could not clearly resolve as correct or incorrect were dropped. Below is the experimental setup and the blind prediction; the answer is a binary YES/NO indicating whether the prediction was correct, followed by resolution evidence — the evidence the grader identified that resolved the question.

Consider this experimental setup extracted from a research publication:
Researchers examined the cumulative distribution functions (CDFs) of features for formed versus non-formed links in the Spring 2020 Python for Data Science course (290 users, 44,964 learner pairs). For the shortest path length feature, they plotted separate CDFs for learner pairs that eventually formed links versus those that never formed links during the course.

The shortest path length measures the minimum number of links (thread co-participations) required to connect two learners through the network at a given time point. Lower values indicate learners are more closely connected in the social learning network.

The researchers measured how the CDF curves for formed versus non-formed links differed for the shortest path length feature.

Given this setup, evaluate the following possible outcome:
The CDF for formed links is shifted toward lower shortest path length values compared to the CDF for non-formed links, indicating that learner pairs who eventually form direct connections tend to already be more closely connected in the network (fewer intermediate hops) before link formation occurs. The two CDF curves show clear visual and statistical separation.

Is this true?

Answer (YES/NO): YES